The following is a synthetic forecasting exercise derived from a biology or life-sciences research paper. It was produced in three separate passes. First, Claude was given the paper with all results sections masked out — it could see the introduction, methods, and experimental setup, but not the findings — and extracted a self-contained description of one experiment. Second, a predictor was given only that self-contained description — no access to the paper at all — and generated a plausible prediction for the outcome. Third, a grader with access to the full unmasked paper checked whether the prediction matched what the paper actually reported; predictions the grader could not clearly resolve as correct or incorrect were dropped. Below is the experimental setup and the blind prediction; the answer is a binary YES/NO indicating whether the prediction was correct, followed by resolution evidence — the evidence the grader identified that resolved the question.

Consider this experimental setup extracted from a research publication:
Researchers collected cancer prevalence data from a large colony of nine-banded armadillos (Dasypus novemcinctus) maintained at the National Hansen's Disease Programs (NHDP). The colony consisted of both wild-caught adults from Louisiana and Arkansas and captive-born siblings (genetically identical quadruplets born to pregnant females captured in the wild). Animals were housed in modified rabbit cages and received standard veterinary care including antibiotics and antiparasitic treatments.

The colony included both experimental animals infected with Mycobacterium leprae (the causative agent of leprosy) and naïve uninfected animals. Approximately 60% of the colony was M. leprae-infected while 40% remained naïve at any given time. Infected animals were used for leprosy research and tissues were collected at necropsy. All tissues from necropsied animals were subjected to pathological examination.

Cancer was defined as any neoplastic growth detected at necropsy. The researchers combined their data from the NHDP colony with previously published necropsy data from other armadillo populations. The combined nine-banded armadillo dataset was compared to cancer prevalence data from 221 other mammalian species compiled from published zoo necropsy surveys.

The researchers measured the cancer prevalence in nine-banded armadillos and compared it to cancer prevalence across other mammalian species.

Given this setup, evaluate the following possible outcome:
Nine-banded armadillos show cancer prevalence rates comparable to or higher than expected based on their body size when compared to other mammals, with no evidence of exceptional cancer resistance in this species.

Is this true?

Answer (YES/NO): NO